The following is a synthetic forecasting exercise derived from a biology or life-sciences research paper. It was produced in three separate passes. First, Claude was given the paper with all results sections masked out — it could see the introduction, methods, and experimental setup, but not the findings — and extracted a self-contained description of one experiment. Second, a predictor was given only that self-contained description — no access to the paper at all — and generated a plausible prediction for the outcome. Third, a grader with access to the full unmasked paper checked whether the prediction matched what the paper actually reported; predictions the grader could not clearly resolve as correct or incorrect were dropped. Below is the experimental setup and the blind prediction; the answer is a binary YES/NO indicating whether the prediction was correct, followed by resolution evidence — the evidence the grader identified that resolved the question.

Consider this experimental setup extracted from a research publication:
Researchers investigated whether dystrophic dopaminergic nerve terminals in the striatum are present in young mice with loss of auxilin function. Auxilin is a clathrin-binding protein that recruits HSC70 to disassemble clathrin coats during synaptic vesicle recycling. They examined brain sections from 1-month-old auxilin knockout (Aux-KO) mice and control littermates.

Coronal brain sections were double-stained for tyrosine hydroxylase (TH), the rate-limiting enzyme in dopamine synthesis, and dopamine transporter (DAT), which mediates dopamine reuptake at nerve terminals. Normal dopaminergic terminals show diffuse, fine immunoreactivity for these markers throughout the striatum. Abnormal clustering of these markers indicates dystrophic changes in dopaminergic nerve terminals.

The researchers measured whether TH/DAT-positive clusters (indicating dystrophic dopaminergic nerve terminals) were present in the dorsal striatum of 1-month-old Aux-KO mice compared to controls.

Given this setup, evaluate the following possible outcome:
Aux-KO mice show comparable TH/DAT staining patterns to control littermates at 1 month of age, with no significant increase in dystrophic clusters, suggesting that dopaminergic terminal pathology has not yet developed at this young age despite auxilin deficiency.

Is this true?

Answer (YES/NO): NO